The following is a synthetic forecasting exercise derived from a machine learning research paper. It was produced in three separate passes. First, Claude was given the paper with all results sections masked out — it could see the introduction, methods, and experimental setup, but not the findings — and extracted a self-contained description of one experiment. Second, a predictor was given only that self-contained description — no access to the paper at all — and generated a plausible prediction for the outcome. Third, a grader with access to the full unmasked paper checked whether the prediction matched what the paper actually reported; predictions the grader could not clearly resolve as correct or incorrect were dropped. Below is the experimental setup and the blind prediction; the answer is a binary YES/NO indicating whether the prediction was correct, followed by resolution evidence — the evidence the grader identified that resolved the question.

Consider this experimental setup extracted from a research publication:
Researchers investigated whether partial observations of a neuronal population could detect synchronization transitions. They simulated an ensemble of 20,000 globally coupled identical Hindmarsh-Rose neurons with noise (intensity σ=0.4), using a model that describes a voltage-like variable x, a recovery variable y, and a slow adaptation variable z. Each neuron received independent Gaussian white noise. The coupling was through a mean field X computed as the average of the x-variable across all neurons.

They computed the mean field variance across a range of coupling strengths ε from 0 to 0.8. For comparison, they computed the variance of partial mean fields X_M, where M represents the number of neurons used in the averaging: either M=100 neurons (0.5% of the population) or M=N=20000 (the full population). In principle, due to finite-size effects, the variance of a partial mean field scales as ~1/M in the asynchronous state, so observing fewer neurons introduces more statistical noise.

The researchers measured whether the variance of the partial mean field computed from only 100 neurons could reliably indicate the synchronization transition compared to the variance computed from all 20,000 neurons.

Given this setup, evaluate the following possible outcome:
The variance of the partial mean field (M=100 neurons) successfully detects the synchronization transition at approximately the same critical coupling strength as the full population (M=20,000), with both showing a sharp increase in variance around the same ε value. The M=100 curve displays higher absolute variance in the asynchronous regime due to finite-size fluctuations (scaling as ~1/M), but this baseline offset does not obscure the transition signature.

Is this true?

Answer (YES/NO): YES